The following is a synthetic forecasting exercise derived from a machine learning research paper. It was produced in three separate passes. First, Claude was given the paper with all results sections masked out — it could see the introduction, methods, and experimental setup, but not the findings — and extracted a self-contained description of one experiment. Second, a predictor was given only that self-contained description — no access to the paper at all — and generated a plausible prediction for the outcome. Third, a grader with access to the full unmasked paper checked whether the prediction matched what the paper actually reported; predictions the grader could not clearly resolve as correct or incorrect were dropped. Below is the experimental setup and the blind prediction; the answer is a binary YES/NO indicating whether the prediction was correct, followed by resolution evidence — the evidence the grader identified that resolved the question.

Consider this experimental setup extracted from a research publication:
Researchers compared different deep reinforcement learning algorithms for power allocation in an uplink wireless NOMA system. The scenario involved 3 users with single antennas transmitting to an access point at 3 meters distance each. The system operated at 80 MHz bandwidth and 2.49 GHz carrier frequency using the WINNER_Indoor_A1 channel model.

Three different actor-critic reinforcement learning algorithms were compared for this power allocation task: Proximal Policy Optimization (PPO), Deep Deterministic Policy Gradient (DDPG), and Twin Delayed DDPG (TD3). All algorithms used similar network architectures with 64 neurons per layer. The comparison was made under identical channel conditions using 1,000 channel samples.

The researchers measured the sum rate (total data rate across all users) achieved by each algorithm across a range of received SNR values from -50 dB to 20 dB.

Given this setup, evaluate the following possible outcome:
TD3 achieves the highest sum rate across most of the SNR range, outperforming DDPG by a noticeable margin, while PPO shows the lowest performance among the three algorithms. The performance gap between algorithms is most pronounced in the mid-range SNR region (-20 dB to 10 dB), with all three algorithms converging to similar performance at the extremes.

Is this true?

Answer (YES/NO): NO